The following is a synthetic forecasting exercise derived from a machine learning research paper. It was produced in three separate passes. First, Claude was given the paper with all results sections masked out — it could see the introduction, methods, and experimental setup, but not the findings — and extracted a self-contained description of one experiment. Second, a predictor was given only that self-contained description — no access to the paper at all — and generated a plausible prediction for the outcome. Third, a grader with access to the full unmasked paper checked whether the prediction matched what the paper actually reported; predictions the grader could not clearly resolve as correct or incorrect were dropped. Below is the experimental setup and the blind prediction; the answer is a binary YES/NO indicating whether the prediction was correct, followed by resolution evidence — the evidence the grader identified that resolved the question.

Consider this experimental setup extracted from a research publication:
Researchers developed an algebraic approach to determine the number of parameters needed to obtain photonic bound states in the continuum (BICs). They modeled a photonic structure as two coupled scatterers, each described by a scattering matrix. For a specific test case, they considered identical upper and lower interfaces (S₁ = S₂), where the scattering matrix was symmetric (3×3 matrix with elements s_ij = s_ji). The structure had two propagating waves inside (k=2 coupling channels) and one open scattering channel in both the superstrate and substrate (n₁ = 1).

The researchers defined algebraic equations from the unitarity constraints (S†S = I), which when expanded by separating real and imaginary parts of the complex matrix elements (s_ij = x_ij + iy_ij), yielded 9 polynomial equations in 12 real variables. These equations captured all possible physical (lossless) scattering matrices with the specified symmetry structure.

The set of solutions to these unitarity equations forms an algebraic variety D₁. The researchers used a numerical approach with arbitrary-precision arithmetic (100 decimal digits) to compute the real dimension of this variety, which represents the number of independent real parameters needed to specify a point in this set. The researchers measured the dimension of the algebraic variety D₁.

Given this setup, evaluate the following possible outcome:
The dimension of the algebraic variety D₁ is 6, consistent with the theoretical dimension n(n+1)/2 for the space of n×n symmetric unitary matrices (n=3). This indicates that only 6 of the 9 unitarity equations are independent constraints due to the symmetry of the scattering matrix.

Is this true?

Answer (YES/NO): YES